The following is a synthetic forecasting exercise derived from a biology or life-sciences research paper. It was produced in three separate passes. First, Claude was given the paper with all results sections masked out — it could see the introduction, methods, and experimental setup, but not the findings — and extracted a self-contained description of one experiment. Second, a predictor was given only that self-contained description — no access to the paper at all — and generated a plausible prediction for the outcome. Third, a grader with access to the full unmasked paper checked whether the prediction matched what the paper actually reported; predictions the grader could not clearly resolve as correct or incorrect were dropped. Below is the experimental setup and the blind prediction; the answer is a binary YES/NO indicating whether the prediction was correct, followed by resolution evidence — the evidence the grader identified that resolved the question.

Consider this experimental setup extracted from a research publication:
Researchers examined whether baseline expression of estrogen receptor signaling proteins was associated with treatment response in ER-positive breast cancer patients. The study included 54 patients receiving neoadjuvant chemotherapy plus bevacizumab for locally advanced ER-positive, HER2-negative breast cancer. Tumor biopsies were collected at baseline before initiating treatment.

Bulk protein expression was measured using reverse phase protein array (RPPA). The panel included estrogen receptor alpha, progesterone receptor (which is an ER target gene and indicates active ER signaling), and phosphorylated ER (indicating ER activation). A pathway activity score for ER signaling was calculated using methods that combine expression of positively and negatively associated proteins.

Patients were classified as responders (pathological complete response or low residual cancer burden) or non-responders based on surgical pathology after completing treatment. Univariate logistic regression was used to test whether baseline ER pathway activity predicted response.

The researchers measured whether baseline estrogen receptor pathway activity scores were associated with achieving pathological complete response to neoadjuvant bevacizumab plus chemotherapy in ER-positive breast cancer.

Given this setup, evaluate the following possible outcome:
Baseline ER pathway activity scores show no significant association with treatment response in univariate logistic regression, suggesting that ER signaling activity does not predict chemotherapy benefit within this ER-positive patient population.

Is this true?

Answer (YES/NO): YES